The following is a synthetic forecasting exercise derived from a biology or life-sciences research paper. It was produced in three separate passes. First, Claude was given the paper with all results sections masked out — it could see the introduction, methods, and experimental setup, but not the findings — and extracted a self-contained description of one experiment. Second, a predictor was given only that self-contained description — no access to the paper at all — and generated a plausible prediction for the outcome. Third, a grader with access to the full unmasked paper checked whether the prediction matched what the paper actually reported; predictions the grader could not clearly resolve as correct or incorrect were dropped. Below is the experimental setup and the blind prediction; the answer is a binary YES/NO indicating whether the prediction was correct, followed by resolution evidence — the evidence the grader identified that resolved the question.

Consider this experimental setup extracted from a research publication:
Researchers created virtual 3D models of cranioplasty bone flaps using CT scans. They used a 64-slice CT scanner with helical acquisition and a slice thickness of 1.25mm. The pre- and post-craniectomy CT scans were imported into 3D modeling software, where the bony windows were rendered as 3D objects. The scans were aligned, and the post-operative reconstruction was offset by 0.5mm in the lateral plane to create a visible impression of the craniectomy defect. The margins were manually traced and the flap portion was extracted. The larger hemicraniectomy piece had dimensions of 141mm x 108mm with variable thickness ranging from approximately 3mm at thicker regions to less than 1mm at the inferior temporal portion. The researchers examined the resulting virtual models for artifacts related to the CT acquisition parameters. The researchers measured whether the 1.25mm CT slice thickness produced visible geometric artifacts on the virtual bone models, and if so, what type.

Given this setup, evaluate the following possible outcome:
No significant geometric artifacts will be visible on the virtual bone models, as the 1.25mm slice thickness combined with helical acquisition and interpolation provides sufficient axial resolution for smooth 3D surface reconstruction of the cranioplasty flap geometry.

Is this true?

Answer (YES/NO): NO